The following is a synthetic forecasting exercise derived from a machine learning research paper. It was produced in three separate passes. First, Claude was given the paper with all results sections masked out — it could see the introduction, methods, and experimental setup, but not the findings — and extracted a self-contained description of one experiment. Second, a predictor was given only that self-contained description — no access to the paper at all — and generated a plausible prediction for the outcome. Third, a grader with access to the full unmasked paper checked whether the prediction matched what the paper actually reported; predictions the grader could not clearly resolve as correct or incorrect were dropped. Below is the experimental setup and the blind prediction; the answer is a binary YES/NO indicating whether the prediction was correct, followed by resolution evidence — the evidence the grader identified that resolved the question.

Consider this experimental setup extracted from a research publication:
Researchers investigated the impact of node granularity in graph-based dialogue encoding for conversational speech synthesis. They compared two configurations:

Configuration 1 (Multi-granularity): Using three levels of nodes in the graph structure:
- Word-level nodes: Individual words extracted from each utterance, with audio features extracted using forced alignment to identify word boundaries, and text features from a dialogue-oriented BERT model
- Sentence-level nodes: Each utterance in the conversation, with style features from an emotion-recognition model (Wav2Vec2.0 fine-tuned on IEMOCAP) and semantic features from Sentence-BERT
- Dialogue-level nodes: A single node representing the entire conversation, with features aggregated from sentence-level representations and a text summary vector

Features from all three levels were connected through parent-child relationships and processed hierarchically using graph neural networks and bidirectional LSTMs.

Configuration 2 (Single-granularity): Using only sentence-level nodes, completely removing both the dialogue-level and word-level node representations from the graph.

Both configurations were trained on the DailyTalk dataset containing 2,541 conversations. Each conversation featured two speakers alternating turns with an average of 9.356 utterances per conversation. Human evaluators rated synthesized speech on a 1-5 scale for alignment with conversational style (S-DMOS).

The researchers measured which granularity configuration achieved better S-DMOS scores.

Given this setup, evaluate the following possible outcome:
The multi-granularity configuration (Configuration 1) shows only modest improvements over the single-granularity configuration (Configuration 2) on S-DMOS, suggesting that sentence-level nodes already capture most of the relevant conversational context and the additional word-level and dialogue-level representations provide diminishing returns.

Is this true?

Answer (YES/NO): NO